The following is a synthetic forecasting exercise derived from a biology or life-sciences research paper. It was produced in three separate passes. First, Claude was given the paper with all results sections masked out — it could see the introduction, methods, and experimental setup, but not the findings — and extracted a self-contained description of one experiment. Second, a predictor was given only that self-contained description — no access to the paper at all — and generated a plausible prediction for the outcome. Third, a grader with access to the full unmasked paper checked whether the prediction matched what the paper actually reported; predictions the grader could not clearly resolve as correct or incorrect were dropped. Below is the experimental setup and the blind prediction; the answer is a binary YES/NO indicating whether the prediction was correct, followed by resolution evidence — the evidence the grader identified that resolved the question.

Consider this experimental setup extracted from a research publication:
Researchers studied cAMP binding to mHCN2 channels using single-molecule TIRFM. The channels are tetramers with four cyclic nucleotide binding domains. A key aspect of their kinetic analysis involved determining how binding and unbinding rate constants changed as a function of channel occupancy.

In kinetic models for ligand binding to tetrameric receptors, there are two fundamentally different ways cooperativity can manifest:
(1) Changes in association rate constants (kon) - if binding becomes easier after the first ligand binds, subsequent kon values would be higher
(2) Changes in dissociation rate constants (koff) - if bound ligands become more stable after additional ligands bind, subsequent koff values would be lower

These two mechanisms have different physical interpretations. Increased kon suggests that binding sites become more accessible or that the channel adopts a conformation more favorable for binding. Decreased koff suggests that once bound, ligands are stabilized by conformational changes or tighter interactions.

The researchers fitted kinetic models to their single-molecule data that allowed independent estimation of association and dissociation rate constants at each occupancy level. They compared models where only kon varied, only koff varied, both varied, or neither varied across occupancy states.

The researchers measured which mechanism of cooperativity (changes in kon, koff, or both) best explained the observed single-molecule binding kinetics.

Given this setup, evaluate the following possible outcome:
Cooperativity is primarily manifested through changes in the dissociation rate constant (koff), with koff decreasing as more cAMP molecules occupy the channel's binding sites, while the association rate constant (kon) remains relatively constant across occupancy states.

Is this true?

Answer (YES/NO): YES